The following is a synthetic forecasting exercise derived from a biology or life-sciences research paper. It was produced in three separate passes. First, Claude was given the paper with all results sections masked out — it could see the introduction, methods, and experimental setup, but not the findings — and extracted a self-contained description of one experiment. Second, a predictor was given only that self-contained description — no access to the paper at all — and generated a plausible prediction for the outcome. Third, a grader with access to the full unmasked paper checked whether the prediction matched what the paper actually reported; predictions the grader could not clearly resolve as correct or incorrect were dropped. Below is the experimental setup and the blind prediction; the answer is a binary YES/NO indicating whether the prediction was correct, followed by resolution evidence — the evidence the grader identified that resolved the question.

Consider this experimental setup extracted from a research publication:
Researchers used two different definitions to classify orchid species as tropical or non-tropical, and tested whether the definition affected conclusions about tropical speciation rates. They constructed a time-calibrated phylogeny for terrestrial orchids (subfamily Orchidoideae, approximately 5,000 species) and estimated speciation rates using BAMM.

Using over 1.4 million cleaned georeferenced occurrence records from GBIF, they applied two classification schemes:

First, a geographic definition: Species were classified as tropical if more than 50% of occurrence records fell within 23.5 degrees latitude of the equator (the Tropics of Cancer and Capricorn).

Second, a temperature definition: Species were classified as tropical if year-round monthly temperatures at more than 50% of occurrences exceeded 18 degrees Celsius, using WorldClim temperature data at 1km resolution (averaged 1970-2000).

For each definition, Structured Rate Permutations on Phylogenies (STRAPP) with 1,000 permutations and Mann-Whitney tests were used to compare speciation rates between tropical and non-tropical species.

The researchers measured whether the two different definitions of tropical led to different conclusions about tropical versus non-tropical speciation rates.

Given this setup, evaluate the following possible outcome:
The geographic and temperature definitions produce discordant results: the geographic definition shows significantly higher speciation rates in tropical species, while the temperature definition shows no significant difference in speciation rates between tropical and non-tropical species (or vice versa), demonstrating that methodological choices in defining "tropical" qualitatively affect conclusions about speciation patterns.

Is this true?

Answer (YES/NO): NO